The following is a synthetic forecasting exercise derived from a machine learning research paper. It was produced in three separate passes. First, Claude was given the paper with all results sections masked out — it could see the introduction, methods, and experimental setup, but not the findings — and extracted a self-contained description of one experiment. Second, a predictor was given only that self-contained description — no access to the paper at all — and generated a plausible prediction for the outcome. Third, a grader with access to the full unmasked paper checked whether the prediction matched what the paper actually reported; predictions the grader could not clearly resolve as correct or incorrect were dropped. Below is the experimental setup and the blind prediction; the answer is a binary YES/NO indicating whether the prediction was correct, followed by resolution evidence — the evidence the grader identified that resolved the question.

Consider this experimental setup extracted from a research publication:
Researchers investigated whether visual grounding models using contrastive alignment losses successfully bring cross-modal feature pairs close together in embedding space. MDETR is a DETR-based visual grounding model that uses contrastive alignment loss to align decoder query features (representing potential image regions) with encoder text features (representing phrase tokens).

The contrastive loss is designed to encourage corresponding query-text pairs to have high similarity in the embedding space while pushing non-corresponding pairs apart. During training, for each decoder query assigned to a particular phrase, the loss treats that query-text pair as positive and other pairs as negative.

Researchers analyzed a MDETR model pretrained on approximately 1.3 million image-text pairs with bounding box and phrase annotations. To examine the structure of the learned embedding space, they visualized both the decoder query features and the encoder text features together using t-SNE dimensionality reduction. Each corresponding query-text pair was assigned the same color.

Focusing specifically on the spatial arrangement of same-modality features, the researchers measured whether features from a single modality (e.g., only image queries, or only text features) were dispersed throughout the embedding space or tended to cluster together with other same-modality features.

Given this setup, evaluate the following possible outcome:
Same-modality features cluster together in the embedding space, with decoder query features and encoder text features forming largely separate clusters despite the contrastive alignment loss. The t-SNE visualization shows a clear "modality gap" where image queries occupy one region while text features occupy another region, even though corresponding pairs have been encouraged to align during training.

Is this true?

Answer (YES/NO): YES